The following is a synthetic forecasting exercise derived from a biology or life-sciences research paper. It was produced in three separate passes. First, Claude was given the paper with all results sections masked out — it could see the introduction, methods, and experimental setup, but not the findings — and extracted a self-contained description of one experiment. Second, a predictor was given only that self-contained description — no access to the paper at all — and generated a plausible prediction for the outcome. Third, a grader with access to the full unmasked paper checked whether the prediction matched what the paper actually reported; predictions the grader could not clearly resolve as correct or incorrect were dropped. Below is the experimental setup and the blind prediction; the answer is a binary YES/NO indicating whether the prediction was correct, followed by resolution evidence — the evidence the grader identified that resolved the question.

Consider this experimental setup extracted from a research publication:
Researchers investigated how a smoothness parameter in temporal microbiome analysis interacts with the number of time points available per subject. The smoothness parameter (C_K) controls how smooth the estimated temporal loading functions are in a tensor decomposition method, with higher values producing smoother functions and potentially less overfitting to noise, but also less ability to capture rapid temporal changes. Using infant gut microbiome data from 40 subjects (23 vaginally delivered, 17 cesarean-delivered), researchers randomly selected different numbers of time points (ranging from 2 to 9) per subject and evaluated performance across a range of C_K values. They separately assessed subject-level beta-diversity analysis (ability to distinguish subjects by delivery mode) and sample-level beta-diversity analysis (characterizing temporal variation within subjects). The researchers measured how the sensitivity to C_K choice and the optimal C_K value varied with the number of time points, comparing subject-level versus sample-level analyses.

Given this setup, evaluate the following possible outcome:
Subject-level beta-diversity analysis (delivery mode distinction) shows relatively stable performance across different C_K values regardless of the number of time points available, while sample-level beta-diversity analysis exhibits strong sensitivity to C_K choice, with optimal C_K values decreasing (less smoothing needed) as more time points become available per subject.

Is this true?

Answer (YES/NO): NO